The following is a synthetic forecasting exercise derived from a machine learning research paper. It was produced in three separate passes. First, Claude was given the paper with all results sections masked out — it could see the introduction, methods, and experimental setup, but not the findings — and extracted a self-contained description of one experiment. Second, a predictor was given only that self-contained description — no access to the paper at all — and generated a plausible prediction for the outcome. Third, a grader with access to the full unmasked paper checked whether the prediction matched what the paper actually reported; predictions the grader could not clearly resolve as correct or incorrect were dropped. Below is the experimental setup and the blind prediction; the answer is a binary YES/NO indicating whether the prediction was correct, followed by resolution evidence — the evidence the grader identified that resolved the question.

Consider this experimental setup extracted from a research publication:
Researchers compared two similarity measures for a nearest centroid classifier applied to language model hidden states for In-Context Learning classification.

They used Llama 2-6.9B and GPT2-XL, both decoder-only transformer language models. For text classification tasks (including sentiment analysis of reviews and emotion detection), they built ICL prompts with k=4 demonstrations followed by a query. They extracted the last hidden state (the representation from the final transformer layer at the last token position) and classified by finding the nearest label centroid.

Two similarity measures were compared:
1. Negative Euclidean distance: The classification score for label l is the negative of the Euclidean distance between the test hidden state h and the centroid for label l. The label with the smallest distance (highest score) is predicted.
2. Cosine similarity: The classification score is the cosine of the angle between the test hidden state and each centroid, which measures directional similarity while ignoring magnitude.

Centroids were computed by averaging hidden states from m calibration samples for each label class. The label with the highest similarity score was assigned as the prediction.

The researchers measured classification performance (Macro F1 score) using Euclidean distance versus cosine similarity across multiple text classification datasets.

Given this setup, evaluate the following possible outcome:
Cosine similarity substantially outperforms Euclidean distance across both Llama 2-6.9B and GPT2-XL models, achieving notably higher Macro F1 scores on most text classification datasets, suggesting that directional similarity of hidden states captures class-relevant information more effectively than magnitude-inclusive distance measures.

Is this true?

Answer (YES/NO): NO